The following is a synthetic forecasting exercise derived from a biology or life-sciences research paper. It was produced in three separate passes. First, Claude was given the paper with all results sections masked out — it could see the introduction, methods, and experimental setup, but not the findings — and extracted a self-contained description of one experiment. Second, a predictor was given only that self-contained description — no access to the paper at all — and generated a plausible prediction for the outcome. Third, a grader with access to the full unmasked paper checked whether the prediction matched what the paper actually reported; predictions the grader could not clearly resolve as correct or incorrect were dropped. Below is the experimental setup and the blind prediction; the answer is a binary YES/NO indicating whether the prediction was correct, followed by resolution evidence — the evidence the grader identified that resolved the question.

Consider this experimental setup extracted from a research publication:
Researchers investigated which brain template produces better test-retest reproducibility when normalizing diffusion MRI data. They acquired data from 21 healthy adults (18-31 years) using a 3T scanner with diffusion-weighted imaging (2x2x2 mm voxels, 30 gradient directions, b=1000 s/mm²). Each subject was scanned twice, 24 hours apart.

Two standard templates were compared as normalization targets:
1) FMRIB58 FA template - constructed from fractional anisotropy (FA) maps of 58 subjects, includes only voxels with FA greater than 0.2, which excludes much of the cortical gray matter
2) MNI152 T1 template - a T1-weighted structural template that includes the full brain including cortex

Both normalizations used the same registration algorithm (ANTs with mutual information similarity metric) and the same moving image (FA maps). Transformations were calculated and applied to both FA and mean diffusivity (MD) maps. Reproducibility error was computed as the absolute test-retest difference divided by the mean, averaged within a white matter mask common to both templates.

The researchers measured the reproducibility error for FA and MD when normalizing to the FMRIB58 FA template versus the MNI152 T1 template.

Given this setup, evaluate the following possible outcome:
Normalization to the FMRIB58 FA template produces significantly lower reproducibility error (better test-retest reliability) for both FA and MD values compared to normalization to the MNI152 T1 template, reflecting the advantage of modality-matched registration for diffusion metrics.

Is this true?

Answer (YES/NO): NO